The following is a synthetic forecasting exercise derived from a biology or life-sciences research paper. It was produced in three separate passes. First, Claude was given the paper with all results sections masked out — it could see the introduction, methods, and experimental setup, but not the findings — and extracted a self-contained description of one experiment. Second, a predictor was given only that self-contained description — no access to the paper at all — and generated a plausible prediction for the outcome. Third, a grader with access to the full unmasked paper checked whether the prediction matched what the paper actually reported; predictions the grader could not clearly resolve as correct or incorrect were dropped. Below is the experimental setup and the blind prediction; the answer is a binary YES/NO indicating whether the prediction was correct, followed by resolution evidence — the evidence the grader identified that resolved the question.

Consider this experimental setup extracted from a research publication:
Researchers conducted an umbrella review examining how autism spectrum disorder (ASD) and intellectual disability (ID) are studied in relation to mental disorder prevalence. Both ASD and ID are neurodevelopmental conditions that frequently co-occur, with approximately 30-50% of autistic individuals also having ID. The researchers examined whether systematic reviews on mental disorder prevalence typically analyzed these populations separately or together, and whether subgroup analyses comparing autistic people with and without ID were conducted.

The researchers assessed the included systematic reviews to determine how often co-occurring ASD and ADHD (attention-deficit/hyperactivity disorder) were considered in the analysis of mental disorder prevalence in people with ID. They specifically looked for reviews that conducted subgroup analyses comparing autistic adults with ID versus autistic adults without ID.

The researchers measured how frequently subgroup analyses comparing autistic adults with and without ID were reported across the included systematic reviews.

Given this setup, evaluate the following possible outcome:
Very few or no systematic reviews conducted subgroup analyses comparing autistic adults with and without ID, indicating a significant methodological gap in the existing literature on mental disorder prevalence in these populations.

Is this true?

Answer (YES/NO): YES